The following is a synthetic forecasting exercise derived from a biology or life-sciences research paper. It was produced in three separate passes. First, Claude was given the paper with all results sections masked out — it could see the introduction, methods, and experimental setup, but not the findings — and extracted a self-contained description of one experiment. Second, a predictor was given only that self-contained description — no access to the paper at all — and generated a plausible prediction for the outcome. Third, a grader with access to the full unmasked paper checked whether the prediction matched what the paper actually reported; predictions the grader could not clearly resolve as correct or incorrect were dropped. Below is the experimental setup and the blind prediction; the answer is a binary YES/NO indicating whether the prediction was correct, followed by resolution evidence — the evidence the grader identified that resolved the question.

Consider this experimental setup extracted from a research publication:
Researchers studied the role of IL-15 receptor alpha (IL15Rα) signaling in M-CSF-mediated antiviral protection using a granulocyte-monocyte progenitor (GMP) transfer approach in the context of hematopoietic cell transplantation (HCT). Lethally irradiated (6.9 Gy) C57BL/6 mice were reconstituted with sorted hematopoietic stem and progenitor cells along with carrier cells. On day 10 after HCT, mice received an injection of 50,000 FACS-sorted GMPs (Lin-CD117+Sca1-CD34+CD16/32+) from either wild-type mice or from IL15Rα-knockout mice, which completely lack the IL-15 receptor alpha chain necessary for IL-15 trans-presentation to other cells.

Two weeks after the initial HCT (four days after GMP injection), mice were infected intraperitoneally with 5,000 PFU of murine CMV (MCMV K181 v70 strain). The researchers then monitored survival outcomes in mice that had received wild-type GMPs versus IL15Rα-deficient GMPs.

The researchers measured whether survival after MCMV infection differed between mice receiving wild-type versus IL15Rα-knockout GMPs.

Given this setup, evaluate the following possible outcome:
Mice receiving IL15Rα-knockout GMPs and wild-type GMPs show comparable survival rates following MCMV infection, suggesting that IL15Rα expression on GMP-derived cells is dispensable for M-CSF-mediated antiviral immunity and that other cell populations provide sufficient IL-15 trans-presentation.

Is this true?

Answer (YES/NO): NO